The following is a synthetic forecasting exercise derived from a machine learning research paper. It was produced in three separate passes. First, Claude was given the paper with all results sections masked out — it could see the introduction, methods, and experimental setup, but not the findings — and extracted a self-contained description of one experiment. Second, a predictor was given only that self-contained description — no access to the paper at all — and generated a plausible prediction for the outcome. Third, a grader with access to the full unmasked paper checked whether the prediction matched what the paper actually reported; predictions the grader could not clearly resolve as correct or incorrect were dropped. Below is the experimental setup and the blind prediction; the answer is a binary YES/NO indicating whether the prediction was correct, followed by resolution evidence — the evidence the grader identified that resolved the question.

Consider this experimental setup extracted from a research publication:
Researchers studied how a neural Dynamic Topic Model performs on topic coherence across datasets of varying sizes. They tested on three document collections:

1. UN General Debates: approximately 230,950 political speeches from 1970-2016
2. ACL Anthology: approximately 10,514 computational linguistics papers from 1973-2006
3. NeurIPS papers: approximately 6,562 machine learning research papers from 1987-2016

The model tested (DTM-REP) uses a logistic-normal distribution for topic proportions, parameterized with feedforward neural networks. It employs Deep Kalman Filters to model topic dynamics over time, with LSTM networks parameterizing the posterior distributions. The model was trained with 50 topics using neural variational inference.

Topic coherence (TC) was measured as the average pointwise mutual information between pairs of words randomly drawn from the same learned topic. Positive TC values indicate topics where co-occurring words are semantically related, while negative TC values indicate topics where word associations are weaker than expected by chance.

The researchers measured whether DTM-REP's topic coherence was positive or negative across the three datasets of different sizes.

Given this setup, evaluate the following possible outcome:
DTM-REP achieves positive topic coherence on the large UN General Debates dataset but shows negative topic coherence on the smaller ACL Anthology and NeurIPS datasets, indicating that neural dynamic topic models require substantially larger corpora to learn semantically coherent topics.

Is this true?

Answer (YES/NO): YES